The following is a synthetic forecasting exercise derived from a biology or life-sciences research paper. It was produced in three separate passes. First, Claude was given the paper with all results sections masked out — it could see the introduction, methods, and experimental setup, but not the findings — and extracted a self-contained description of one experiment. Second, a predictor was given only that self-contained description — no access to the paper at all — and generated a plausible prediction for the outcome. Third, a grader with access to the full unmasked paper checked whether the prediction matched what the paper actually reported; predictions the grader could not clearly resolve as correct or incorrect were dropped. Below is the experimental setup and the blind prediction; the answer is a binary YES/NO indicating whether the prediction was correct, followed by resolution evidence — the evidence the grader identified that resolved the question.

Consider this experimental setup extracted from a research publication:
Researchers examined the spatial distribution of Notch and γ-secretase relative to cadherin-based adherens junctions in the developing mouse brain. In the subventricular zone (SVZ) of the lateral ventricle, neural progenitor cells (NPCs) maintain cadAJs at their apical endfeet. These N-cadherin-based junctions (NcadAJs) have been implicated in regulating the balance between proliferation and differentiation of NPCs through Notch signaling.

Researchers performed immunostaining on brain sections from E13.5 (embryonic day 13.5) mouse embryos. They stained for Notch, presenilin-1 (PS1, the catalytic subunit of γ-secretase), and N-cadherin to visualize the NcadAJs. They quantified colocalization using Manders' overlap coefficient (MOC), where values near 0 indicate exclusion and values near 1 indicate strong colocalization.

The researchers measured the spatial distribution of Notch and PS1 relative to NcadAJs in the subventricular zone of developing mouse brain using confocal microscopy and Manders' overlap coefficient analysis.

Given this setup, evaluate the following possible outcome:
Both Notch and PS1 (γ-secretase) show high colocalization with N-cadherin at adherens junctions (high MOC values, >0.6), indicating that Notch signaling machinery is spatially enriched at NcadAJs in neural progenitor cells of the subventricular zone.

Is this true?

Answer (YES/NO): NO